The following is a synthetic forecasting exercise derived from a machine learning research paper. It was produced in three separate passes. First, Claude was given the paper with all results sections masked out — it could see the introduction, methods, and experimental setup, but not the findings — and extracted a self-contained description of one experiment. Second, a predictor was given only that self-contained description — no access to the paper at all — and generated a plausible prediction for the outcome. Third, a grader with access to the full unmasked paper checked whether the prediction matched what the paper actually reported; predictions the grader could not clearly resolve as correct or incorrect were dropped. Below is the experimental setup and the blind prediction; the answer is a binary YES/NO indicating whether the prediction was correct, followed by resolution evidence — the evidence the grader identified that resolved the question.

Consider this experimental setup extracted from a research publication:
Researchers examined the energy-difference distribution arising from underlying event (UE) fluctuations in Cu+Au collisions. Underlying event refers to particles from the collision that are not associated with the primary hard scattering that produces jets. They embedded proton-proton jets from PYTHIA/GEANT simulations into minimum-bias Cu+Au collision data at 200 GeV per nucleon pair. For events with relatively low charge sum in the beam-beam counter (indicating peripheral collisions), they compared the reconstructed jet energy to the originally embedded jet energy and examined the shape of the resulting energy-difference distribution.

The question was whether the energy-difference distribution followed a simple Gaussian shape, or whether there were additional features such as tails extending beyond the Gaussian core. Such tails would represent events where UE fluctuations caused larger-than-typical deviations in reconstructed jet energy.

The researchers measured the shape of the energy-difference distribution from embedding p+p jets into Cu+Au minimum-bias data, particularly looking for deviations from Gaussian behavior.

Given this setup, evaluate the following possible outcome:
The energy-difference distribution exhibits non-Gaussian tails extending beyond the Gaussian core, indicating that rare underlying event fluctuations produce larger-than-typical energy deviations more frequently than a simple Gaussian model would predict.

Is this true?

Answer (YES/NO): YES